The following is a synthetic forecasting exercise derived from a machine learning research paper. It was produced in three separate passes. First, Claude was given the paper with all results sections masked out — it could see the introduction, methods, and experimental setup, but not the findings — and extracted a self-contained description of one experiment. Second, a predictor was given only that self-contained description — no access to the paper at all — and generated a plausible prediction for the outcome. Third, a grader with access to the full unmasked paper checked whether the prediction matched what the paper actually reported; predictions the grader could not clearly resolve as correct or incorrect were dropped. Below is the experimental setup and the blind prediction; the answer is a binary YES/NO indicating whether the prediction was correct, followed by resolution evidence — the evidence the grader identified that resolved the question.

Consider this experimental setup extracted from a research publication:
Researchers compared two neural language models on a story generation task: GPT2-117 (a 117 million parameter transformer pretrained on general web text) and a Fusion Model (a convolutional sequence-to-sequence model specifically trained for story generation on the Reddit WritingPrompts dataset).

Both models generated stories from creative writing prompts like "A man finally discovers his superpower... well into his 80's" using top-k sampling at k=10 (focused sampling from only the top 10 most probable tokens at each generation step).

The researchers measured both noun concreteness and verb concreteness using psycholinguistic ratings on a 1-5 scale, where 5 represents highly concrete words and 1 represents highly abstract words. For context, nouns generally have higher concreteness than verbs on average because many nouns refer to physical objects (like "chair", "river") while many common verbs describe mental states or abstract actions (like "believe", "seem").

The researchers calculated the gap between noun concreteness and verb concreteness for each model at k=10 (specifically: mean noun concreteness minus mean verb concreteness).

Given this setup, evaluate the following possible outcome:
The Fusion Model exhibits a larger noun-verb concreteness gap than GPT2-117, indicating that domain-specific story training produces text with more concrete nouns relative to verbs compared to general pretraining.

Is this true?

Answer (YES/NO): NO